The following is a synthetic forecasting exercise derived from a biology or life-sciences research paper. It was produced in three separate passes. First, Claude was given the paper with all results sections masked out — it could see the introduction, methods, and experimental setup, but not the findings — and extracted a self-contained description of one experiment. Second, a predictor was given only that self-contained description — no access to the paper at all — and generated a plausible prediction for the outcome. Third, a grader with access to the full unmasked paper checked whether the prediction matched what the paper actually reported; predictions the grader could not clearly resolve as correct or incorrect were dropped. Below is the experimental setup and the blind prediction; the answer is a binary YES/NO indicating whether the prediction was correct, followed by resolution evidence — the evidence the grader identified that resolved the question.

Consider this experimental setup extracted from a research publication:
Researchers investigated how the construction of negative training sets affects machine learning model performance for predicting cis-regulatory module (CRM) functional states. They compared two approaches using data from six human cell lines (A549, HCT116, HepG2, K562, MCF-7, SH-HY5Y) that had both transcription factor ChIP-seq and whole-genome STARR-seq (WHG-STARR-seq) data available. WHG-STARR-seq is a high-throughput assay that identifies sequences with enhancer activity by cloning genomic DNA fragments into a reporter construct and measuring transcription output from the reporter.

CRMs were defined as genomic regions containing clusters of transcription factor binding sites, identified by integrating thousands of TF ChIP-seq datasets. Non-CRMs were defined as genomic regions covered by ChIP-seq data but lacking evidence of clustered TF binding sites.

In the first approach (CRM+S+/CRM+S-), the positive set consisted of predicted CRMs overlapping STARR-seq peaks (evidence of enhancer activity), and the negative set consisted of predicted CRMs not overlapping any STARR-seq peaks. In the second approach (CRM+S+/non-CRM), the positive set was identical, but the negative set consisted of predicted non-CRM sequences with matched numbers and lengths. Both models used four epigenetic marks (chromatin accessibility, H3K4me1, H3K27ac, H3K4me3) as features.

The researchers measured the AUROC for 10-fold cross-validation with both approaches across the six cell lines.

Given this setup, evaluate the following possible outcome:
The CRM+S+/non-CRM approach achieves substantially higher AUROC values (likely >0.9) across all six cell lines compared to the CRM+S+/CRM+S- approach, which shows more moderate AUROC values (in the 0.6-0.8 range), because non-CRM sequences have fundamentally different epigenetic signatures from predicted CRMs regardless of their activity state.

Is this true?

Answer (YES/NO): NO